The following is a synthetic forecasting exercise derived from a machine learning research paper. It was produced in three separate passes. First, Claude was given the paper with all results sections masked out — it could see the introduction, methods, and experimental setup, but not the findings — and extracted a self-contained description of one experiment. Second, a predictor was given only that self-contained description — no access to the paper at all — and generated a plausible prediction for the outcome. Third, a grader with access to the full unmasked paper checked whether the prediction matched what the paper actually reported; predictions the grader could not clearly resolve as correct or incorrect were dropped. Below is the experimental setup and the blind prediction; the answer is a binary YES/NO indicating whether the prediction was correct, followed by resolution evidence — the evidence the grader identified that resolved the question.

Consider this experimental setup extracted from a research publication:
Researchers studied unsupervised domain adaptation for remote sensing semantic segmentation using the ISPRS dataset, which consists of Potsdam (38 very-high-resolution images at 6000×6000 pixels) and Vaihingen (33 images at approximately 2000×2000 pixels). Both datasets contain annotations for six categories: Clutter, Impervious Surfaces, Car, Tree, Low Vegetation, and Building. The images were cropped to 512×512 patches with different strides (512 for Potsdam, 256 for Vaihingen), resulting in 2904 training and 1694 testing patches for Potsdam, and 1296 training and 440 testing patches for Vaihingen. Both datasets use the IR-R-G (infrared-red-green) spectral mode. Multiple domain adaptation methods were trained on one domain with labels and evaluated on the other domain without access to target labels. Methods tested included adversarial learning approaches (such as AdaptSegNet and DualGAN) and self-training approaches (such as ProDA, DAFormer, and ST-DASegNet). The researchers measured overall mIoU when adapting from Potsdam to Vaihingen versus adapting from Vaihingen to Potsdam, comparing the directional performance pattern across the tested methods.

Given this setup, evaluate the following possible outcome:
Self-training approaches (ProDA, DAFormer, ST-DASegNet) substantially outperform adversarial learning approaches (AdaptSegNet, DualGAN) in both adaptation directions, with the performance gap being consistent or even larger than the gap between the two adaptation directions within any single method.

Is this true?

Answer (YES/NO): NO